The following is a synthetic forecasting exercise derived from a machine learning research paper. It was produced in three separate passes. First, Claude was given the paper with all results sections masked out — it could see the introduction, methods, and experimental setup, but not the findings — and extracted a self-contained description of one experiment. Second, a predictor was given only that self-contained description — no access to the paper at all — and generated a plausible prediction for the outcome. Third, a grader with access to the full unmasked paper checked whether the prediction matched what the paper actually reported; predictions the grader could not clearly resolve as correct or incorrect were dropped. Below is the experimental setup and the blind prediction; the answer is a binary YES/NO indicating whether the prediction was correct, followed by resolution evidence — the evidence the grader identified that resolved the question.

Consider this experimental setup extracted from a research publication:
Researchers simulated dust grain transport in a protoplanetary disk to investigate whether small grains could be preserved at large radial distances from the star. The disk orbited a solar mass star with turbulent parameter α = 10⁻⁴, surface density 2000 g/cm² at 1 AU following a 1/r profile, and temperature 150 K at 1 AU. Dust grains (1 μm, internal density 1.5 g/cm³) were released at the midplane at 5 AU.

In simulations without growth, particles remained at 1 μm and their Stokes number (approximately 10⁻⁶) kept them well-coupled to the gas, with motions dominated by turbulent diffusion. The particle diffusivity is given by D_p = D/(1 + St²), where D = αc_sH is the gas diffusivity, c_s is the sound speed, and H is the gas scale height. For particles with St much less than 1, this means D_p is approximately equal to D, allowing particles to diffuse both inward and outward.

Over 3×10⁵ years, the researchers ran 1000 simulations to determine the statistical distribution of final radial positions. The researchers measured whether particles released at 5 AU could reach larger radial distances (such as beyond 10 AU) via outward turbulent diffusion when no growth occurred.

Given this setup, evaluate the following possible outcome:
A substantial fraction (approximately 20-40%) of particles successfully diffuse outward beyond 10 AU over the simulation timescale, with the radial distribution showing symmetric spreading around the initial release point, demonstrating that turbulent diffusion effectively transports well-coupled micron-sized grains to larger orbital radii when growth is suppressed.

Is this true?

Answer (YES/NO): NO